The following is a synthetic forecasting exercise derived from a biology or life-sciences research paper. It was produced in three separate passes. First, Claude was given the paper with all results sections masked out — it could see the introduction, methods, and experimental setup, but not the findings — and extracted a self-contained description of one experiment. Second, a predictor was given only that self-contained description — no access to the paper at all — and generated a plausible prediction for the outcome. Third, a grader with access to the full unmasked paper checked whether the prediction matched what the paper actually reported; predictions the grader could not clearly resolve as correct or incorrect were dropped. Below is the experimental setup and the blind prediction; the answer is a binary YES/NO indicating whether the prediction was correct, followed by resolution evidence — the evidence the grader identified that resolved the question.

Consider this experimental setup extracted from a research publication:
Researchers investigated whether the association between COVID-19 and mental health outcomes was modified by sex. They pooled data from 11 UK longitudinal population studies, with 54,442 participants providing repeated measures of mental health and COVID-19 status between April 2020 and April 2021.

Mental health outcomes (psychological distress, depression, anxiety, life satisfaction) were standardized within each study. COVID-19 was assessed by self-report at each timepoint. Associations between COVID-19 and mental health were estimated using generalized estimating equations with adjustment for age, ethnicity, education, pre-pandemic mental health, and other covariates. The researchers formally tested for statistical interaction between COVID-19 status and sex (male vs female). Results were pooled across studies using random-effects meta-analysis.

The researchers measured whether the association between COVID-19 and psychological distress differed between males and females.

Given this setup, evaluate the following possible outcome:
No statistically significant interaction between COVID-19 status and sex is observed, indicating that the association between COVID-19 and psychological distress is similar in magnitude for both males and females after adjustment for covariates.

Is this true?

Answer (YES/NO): YES